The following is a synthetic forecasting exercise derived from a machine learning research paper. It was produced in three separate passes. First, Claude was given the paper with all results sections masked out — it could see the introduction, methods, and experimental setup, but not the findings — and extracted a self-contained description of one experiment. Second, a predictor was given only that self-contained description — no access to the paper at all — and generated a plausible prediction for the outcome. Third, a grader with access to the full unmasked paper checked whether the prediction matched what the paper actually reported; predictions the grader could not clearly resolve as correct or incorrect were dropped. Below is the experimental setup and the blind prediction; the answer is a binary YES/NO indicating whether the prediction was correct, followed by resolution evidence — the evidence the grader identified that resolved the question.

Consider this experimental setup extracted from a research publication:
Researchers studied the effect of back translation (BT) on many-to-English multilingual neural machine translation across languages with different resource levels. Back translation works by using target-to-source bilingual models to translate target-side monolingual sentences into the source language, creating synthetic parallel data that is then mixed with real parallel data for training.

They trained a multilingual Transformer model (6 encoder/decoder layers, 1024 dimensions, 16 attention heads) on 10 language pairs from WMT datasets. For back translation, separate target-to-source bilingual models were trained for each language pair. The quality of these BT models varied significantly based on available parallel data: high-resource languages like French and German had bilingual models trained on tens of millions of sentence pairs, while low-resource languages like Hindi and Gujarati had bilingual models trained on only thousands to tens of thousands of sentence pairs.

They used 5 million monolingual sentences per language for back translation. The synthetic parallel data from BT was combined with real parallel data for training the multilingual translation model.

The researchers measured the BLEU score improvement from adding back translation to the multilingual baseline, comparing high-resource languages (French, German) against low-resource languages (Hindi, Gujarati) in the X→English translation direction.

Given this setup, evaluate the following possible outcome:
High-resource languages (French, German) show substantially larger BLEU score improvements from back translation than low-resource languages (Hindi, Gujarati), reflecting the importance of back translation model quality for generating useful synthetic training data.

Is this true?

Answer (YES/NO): NO